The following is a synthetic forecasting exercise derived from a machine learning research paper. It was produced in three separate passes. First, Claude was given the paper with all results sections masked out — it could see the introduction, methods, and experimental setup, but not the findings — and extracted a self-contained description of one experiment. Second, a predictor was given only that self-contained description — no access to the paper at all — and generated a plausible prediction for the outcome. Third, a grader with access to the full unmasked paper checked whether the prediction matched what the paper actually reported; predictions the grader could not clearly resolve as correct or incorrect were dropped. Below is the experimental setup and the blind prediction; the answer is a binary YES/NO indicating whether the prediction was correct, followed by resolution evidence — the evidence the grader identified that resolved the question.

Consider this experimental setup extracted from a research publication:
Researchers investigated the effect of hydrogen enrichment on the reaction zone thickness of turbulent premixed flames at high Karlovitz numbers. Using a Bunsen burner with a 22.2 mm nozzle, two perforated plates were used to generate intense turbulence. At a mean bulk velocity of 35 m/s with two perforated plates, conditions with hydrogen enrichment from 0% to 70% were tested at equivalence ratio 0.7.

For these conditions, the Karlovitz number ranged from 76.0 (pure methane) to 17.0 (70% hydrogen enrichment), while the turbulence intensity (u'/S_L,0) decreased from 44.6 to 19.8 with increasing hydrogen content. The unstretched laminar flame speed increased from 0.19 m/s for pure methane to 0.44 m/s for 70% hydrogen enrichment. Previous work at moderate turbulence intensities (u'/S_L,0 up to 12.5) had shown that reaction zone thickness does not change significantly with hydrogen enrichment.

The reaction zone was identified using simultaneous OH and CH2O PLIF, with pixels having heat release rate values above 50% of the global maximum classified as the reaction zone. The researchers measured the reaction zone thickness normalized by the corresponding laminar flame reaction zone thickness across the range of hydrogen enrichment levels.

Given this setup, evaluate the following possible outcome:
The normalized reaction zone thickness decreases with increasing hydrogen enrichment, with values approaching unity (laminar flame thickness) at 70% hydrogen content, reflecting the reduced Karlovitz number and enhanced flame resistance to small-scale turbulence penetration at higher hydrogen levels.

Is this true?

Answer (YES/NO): NO